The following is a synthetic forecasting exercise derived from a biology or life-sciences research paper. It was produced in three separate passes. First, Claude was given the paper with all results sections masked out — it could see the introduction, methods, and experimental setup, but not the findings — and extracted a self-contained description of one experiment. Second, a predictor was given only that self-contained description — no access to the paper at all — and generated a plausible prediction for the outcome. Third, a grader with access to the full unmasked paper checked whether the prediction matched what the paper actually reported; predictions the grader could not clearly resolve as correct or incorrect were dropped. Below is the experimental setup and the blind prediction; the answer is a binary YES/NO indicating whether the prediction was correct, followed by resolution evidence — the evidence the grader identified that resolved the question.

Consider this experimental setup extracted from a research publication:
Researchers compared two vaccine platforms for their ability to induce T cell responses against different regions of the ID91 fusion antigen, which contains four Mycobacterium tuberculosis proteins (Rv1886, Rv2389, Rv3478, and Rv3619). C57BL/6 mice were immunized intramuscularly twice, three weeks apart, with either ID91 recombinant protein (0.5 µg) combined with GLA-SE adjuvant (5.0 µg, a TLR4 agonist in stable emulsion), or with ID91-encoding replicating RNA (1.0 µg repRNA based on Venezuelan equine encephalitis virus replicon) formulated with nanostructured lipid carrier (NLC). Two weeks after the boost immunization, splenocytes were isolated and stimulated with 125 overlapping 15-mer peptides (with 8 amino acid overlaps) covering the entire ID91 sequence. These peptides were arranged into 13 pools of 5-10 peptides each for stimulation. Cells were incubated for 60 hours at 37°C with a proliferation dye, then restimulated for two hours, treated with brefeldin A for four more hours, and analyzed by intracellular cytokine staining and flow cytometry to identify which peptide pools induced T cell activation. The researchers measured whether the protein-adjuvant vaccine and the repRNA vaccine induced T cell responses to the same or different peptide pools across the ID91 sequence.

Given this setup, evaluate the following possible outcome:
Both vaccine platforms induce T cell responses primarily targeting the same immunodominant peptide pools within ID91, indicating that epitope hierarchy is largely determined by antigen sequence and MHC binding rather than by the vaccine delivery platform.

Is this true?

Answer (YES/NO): NO